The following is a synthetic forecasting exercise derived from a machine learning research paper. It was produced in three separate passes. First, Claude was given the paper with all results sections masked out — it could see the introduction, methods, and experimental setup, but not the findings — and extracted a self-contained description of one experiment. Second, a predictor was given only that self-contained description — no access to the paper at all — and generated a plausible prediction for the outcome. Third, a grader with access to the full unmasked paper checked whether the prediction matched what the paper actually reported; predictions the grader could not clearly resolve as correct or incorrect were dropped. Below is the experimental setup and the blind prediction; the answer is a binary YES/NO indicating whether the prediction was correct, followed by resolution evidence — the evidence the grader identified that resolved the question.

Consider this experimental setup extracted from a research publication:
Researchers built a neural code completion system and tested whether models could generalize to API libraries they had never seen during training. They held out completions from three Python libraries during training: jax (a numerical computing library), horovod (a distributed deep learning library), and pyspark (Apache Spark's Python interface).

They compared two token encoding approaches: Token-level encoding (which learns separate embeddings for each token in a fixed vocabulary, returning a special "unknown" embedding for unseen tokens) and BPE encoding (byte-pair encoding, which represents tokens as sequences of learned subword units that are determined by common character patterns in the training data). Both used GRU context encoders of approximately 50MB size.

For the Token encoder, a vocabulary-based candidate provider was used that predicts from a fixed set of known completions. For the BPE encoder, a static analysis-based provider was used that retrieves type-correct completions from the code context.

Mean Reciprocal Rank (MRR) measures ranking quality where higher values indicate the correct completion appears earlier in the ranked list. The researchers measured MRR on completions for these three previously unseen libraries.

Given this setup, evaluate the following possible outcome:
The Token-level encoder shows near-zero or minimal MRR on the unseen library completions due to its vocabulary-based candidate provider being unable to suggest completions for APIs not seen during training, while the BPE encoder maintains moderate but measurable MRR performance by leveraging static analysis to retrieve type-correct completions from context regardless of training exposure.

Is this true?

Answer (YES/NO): NO